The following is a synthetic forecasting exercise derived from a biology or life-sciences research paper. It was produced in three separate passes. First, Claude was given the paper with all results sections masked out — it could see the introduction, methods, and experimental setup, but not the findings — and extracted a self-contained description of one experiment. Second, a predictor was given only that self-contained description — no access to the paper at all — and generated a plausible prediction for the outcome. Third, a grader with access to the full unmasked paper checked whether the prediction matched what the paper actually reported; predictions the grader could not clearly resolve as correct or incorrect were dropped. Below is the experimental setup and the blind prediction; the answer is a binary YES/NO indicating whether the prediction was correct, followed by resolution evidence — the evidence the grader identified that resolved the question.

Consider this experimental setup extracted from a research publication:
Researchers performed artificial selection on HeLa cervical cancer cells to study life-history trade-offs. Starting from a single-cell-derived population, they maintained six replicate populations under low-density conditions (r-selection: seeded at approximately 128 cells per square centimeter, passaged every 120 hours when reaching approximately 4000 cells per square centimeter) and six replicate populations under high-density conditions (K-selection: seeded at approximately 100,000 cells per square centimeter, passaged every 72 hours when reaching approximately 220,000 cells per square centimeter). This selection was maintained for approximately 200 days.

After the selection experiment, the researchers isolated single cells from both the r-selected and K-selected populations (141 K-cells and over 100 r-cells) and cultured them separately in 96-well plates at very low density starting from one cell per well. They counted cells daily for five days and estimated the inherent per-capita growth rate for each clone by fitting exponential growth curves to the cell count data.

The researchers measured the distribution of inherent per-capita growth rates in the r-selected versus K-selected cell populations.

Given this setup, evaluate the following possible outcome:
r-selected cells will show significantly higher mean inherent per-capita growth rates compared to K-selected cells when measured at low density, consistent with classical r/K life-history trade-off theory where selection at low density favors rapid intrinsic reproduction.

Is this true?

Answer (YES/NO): YES